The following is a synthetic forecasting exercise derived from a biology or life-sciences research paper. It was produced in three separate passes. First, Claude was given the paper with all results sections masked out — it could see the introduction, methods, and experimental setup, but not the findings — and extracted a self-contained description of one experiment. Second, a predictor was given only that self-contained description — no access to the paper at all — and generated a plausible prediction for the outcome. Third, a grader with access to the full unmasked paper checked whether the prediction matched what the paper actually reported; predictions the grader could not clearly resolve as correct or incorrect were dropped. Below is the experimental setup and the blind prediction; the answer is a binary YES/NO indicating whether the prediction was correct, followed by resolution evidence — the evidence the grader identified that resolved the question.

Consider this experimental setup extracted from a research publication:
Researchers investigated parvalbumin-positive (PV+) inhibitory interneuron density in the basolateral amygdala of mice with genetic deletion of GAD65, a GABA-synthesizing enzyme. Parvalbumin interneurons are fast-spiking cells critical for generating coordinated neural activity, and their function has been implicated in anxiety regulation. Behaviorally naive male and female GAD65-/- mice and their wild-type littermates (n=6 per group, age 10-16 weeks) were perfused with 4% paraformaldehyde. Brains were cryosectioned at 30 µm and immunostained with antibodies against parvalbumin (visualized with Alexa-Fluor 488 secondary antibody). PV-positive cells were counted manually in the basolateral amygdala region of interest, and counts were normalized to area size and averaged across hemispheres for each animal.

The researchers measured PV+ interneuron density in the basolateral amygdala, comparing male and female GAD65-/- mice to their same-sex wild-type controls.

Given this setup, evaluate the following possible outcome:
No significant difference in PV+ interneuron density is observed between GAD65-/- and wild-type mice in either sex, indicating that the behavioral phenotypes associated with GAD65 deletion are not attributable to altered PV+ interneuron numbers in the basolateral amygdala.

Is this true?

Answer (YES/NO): YES